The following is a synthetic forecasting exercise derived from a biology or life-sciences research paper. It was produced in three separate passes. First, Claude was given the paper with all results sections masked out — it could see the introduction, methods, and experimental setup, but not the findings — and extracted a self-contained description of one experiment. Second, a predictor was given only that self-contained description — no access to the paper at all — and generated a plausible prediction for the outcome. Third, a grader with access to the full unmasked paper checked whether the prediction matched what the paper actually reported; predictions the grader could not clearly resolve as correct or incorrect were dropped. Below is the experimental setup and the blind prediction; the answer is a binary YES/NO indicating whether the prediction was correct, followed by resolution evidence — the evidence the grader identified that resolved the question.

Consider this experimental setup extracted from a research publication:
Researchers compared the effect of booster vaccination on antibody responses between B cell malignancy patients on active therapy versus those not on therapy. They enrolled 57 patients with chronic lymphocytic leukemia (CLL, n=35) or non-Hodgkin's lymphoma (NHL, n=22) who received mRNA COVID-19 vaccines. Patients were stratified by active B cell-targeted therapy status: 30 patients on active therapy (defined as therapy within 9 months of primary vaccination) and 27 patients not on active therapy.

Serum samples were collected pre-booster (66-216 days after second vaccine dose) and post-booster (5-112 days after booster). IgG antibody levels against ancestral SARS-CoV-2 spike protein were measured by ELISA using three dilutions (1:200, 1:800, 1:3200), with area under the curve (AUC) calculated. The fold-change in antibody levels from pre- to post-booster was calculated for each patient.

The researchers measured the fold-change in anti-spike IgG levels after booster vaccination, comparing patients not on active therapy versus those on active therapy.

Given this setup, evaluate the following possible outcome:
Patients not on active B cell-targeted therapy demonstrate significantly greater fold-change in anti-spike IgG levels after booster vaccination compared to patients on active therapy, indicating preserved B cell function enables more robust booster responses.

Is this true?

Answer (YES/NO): YES